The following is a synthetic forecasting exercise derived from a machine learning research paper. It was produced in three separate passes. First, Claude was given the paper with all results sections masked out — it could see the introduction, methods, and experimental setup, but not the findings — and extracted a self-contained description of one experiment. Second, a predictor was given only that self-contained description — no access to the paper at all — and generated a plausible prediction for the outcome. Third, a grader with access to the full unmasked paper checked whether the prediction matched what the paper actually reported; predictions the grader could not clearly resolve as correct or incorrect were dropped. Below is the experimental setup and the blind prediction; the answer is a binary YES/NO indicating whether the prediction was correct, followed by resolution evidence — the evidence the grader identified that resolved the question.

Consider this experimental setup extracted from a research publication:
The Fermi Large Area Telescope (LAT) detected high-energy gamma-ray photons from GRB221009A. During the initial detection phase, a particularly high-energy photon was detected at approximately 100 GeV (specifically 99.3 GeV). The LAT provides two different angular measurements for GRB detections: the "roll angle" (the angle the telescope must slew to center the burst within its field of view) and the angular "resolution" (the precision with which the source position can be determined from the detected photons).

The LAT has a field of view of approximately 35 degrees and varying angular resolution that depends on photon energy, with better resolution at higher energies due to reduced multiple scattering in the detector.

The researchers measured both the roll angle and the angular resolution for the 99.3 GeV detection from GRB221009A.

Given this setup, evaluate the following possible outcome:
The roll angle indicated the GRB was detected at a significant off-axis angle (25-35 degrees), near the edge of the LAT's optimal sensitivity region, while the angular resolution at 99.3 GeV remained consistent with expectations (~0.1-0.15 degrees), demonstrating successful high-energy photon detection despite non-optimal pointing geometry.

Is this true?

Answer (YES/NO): NO